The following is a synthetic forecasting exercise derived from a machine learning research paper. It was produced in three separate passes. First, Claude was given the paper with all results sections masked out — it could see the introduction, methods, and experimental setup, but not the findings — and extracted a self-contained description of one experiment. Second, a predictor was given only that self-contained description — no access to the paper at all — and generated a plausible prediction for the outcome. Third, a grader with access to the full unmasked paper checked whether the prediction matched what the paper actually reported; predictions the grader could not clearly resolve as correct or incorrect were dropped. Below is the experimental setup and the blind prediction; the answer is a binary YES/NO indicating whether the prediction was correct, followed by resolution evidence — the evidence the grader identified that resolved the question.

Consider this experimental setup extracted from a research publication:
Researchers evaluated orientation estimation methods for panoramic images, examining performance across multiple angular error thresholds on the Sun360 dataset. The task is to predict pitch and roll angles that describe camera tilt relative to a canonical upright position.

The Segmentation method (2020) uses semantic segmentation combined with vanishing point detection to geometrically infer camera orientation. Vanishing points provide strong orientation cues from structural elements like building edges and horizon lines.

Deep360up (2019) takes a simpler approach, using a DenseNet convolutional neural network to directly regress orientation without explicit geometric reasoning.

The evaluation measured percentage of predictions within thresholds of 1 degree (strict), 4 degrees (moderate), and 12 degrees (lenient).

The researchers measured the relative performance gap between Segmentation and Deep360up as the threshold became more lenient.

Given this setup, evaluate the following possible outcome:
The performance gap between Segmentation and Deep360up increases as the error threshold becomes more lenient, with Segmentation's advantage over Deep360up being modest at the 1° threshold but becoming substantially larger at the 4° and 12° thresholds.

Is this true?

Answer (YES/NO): NO